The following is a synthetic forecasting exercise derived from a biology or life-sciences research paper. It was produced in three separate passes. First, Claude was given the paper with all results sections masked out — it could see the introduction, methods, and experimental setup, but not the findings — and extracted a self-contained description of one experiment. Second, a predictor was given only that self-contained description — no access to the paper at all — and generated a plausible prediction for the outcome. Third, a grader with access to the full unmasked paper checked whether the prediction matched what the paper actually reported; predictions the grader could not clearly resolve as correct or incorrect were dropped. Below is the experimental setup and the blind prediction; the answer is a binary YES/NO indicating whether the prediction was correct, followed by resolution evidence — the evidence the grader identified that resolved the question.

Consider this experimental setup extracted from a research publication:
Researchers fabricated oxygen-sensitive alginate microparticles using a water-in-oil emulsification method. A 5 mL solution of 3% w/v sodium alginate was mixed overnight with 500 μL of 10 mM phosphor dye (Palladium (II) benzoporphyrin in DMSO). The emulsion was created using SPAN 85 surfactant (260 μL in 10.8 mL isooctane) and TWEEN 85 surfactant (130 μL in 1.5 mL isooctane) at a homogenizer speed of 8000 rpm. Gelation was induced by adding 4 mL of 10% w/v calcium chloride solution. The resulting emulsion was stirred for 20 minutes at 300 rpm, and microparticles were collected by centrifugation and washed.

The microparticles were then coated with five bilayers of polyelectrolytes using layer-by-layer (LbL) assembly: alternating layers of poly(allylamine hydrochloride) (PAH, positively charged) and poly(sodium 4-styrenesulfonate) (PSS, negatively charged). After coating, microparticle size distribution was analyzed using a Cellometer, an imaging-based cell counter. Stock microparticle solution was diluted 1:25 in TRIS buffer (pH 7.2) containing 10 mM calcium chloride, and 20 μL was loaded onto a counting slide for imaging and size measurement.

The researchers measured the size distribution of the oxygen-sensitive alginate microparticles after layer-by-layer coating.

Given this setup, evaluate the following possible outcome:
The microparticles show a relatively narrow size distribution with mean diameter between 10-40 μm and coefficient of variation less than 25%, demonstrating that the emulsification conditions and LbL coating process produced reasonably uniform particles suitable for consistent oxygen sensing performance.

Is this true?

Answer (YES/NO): NO